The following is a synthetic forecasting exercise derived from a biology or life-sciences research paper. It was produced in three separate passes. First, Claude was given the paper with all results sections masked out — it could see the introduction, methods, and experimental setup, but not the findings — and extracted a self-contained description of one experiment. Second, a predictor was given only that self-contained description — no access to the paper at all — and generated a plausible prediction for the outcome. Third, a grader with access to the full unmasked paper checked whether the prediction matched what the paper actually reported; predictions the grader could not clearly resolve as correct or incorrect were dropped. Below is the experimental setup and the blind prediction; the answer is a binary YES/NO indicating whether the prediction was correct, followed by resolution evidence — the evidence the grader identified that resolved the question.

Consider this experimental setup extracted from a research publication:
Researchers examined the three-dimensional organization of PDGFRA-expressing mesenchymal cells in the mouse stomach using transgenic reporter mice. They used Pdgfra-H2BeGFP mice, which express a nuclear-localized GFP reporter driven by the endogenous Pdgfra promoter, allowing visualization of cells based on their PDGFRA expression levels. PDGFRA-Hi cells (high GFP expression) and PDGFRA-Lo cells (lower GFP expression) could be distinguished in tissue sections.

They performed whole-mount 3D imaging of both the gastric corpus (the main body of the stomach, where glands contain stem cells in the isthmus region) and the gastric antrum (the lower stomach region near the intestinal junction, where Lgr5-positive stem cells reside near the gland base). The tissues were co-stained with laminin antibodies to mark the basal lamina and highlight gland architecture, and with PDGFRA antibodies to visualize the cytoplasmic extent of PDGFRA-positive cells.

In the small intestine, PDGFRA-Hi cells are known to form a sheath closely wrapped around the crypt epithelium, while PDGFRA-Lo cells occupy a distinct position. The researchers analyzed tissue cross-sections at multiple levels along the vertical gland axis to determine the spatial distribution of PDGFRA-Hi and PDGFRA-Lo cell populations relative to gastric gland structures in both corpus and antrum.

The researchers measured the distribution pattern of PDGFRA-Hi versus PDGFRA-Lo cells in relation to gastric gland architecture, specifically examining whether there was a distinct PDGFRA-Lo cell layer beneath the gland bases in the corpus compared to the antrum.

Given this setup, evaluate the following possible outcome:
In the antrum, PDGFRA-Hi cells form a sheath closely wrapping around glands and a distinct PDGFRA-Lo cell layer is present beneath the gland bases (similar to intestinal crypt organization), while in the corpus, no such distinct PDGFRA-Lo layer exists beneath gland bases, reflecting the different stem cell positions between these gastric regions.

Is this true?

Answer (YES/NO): NO